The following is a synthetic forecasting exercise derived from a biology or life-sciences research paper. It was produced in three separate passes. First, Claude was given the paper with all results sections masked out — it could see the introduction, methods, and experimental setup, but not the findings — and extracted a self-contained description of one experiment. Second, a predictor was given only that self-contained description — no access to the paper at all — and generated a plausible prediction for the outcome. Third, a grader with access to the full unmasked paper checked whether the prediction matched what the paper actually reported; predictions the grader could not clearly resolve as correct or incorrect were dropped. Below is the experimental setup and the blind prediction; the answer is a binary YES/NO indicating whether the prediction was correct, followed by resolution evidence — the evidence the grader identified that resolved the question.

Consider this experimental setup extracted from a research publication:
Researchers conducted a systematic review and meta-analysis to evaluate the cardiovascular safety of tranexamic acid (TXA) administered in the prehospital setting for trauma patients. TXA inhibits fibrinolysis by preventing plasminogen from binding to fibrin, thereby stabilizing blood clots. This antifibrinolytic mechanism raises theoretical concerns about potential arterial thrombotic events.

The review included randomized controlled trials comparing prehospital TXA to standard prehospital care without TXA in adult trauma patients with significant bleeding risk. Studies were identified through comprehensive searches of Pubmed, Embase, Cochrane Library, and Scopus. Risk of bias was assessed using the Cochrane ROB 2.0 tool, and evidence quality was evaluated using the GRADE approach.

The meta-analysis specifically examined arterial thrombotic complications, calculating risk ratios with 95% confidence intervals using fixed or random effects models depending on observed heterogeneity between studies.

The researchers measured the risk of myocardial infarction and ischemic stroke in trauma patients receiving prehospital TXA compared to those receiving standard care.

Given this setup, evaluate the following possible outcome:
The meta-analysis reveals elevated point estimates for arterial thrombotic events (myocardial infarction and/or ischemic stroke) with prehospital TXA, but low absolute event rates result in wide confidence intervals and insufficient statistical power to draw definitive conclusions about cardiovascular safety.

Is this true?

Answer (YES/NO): YES